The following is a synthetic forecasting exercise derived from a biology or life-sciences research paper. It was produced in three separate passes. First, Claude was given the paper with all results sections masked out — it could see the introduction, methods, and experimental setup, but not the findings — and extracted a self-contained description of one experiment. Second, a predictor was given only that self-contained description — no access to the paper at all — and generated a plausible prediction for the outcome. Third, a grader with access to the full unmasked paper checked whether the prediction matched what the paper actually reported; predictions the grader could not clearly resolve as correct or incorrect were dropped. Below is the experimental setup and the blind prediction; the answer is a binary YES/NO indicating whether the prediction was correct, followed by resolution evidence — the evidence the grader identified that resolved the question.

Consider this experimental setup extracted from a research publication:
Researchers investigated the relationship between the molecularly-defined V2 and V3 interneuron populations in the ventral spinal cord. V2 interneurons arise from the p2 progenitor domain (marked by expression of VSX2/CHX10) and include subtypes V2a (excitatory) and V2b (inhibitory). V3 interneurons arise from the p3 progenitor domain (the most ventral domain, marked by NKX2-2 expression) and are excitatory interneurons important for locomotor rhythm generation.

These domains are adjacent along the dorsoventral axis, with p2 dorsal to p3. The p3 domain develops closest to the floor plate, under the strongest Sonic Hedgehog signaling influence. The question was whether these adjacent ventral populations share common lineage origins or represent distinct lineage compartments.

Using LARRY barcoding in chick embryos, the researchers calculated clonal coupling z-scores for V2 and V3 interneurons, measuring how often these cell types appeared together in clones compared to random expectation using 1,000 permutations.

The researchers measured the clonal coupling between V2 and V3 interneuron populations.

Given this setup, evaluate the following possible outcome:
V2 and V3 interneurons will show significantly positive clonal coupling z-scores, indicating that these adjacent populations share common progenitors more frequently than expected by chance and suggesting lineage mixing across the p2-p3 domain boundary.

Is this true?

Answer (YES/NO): NO